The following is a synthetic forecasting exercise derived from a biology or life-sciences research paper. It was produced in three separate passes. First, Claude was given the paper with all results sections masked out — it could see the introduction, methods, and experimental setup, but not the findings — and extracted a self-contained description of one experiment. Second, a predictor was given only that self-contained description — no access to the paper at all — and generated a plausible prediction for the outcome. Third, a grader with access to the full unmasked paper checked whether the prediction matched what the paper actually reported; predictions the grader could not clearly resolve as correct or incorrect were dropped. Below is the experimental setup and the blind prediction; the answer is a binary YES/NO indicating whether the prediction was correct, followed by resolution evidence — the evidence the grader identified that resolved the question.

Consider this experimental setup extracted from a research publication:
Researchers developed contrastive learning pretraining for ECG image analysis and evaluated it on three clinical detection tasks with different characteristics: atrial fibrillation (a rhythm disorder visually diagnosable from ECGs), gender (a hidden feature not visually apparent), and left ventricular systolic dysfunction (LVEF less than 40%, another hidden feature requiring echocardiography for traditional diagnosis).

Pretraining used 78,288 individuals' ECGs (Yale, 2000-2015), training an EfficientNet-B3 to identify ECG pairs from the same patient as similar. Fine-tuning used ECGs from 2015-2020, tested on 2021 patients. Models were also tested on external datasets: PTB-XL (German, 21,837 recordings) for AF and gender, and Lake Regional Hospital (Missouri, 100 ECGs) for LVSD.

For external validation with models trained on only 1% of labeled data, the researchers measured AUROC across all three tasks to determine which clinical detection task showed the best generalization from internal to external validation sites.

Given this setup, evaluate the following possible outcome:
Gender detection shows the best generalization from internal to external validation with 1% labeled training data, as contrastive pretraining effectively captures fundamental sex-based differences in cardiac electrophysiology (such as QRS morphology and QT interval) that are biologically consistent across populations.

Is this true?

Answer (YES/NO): NO